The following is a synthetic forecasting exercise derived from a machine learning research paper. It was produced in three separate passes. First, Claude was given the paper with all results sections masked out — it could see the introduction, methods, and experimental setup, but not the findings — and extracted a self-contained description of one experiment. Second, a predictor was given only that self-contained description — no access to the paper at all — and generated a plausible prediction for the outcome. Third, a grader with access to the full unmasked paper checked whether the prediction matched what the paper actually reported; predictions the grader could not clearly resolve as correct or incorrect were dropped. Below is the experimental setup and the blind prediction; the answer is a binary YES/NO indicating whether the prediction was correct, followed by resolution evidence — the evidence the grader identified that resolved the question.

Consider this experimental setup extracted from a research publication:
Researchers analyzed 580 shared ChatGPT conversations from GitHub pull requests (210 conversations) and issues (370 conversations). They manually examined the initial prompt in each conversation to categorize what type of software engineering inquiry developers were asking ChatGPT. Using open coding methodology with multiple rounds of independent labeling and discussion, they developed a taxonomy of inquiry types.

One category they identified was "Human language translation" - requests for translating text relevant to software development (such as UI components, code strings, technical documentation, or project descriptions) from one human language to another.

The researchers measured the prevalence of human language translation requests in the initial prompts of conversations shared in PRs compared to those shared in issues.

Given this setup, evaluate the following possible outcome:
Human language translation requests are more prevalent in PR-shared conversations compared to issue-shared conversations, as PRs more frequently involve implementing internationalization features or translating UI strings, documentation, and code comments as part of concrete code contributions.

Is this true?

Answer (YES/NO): YES